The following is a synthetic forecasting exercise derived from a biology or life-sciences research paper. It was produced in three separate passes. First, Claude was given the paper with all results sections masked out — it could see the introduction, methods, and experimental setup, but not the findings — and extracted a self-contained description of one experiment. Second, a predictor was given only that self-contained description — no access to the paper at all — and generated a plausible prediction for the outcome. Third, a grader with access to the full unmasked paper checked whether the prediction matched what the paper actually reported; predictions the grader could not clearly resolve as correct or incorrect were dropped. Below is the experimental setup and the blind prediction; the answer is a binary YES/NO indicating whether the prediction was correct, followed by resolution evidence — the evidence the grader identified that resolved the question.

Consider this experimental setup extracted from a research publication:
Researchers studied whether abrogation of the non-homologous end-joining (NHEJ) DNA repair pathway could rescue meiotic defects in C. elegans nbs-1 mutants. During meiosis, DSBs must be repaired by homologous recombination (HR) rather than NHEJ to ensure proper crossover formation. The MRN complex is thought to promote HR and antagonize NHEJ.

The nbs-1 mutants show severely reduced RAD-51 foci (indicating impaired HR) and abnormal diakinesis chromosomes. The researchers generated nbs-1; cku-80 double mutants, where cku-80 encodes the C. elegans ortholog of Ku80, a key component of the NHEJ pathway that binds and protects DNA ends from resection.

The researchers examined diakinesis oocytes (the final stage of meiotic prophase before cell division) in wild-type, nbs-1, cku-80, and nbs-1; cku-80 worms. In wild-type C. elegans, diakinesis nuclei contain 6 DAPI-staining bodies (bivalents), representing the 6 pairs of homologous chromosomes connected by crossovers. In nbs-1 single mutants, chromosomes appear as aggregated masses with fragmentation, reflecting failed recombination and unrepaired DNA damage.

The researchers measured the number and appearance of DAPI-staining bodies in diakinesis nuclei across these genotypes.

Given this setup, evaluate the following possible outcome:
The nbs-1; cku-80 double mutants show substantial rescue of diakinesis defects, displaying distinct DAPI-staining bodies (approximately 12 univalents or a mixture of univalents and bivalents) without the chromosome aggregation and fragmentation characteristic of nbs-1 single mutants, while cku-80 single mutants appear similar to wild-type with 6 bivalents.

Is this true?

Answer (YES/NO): YES